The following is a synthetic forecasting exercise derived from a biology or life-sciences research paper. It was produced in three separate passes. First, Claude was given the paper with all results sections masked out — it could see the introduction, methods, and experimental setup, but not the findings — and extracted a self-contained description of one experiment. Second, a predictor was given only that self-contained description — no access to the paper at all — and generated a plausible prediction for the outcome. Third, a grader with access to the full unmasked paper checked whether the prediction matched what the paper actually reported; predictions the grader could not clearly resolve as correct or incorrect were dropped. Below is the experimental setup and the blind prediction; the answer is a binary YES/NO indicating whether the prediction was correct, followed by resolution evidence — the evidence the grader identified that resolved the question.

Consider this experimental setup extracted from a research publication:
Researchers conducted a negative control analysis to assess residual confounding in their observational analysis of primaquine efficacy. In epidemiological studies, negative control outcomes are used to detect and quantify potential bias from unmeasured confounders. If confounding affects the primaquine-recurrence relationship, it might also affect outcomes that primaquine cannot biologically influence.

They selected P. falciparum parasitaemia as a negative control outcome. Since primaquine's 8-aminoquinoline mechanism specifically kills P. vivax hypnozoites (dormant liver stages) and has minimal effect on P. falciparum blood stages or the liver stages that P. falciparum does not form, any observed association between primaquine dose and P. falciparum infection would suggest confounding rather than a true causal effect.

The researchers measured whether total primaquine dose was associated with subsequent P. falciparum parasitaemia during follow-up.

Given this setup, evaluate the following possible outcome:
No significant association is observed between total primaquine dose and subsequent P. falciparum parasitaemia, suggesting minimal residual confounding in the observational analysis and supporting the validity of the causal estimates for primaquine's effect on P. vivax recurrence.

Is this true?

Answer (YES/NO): YES